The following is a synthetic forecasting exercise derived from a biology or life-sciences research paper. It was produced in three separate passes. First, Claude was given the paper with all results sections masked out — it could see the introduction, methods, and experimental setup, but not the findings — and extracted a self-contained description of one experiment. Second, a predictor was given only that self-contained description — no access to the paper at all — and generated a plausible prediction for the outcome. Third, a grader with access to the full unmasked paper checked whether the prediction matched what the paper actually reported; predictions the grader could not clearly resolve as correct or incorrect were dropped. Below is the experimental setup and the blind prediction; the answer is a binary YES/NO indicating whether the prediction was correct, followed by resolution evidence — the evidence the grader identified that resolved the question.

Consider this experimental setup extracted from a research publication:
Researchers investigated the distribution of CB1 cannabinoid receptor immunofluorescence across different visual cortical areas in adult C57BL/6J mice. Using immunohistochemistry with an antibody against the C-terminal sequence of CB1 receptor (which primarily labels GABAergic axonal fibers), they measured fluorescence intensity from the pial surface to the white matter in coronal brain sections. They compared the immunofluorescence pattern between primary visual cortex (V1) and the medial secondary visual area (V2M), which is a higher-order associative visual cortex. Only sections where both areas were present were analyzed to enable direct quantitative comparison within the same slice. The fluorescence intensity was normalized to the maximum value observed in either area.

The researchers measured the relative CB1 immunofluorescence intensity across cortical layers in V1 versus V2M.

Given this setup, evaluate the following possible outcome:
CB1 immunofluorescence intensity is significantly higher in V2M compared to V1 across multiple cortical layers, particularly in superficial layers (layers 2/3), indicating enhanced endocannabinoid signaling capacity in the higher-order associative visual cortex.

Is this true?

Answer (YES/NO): YES